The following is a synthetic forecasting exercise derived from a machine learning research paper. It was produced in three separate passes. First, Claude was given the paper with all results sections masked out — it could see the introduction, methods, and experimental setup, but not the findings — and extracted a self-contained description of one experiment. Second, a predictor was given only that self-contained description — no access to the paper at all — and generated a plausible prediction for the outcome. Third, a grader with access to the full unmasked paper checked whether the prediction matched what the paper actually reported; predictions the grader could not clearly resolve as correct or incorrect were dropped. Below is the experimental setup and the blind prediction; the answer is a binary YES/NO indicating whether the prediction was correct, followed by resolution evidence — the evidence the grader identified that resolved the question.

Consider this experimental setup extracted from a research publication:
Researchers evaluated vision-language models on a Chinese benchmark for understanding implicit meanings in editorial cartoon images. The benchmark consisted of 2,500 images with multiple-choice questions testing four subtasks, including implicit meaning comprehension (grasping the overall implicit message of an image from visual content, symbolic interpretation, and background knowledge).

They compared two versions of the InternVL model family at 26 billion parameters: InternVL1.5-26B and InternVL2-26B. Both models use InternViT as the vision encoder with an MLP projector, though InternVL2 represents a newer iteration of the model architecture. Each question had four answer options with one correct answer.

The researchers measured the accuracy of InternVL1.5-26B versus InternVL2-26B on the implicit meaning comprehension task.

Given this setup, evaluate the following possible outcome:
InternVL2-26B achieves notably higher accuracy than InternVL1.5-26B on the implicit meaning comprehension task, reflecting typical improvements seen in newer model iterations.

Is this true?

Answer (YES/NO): NO